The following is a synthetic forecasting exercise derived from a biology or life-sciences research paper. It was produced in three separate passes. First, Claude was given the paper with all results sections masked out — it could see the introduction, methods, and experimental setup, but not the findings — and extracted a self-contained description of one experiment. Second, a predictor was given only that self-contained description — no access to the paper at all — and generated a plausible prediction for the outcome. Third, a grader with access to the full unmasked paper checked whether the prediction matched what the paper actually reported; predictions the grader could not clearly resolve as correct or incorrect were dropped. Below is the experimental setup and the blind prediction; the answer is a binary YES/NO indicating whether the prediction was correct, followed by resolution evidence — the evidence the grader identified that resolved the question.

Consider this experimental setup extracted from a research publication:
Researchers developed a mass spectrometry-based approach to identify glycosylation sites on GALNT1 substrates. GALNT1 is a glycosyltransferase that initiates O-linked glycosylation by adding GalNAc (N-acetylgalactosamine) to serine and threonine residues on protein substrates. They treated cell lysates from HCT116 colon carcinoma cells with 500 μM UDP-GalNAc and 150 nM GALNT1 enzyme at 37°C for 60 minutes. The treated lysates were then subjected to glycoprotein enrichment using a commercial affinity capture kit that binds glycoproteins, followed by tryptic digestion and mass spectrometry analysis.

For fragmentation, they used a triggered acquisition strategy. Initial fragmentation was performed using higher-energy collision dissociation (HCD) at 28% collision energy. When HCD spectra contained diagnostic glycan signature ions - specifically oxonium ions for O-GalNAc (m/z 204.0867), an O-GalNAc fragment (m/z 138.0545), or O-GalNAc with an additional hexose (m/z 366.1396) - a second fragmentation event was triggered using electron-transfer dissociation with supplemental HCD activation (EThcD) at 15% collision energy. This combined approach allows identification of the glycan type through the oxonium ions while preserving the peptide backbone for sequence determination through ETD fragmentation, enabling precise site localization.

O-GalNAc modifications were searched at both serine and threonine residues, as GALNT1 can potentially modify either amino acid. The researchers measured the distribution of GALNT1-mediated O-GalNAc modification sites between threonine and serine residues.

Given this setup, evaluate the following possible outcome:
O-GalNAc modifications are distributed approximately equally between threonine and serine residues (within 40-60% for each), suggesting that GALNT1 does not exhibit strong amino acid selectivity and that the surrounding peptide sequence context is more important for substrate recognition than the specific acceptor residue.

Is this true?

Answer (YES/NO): NO